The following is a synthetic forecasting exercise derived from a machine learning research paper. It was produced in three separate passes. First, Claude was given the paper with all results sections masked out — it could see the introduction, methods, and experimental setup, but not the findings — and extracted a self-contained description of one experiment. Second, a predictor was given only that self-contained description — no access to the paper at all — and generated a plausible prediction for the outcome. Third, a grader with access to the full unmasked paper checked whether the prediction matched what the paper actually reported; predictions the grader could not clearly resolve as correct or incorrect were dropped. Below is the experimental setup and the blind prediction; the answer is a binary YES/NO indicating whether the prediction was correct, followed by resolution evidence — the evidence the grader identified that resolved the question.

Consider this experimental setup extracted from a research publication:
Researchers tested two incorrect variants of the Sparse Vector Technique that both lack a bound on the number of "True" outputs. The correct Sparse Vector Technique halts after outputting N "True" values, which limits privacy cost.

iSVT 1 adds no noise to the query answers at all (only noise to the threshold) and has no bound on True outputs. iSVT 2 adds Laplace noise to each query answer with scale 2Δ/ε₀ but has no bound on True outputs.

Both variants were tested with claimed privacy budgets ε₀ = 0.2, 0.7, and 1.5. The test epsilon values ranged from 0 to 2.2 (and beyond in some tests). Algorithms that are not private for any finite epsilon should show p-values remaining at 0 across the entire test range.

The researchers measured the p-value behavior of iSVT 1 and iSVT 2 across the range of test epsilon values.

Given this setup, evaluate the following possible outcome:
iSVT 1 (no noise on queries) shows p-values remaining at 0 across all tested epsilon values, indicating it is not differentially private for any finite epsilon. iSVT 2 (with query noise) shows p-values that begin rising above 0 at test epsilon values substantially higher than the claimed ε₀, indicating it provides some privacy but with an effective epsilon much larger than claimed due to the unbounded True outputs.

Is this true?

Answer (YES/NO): YES